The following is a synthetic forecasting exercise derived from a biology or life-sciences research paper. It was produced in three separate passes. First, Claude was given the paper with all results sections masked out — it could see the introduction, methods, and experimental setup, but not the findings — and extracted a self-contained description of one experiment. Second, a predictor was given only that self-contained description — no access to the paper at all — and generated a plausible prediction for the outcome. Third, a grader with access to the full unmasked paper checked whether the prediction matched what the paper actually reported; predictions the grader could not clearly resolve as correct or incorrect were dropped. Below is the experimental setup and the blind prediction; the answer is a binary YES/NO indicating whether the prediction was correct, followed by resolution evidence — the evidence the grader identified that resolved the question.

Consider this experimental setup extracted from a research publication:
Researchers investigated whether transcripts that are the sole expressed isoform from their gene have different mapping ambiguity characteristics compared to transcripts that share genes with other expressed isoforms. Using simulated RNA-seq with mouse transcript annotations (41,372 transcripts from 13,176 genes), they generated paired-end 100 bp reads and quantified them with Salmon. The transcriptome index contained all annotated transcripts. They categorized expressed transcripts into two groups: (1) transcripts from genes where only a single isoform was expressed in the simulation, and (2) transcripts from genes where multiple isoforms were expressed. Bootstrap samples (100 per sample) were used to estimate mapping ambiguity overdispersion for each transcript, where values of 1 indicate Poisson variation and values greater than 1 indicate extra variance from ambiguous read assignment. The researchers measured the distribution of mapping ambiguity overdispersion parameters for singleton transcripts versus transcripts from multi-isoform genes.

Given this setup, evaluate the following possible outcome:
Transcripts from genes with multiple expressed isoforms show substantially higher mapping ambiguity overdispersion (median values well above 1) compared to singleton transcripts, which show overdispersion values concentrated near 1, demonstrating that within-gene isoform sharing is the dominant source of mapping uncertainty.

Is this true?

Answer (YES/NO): YES